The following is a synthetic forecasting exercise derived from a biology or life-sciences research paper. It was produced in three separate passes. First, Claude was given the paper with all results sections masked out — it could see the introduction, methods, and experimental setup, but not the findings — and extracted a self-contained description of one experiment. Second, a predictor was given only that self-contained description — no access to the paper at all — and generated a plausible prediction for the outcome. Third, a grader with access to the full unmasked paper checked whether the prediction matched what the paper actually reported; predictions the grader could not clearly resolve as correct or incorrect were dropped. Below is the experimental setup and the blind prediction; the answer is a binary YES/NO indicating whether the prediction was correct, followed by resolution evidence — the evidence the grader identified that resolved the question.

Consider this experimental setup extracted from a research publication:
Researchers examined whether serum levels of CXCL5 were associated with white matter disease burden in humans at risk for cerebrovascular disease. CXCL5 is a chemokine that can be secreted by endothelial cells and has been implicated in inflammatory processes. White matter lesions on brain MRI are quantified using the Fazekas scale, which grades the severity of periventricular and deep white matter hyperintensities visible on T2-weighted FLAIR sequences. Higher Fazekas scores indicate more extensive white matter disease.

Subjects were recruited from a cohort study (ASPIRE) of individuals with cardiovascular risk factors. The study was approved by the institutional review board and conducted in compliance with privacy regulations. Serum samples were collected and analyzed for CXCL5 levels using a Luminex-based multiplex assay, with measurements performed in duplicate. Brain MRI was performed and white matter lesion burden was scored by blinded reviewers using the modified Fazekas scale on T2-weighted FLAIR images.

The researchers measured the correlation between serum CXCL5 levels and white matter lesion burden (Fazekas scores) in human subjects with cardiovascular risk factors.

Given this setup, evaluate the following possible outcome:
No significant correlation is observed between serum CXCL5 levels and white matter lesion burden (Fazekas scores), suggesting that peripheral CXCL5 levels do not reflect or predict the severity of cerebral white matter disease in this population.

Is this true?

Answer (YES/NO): YES